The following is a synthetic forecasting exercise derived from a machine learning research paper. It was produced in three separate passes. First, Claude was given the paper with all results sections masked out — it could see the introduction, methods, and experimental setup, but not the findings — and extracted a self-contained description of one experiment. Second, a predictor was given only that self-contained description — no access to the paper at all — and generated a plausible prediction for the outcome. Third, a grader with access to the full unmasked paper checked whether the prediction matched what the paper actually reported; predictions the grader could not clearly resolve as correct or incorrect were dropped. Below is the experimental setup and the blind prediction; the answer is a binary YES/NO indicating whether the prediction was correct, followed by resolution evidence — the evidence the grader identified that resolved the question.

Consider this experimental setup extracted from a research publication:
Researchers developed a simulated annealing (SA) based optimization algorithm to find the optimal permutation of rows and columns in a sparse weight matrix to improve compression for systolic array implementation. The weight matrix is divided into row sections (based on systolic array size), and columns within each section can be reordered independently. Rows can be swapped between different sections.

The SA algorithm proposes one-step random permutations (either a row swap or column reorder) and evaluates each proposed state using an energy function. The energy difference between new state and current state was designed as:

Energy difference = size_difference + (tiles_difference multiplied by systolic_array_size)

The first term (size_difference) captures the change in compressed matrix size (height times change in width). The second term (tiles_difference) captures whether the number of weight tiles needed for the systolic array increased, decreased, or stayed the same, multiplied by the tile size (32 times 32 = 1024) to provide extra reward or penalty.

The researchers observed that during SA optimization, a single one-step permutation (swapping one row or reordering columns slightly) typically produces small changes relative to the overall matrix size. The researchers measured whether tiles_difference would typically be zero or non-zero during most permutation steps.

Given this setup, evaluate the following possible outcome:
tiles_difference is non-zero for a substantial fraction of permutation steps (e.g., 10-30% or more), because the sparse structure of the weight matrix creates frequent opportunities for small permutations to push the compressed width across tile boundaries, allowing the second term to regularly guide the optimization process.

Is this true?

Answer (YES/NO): NO